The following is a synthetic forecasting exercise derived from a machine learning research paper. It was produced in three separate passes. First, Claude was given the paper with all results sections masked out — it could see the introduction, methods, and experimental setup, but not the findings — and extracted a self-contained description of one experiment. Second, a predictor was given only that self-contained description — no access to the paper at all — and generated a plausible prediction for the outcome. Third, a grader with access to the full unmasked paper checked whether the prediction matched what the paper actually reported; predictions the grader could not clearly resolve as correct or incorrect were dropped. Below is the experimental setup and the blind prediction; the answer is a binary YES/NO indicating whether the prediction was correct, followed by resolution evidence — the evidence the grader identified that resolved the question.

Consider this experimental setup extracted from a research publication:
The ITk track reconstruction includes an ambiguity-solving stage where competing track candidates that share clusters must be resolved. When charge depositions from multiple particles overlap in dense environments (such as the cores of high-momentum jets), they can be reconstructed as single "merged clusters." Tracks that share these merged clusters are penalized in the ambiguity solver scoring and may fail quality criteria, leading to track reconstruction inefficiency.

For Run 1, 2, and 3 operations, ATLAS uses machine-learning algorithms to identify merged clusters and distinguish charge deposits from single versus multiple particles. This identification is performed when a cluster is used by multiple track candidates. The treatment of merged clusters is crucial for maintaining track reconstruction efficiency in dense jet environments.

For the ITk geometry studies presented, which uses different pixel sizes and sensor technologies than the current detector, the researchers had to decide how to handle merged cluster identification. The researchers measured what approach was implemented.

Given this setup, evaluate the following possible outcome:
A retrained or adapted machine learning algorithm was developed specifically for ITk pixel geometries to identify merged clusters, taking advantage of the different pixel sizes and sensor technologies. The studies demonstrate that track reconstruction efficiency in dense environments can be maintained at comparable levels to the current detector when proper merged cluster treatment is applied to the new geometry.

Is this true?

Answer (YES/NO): NO